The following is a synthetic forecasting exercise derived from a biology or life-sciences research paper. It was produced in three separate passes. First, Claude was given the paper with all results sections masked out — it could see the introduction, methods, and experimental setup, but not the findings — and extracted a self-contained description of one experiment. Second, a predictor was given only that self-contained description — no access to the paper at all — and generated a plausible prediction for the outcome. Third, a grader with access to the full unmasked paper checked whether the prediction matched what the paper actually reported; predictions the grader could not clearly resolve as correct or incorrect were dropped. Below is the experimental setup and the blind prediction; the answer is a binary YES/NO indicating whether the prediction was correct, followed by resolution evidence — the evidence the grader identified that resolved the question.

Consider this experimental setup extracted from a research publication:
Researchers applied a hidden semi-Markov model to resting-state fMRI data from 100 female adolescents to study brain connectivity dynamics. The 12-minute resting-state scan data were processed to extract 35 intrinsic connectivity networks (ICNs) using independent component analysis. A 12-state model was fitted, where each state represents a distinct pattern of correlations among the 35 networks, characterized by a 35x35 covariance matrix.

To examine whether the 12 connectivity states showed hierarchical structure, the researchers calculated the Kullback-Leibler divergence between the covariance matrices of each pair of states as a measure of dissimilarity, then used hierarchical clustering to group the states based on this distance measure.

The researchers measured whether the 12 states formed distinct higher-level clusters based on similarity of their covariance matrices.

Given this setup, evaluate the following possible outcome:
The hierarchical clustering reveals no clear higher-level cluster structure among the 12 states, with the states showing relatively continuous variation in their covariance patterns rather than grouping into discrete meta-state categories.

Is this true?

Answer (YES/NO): NO